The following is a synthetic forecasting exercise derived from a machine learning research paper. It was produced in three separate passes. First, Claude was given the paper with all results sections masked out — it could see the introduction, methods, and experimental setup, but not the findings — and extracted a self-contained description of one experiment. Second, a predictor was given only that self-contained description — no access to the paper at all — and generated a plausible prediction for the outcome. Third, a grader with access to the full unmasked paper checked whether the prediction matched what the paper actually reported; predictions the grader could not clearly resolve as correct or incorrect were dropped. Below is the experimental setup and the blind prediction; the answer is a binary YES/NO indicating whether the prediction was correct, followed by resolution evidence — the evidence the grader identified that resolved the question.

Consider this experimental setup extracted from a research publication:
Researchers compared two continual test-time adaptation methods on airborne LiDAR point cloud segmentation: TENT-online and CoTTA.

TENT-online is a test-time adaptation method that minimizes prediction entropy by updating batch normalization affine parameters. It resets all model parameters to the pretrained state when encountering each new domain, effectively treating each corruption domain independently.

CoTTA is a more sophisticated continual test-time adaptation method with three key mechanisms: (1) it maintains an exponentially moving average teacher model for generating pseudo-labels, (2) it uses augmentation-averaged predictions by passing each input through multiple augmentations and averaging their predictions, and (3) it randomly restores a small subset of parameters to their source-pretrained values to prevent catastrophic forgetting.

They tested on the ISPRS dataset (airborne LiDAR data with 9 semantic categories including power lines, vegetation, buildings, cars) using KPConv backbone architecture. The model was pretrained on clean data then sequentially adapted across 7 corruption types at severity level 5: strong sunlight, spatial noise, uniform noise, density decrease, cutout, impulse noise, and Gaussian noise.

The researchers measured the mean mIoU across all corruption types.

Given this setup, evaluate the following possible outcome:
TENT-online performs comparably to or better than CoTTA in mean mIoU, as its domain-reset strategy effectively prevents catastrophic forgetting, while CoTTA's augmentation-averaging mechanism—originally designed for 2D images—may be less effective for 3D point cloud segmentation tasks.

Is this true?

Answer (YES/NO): YES